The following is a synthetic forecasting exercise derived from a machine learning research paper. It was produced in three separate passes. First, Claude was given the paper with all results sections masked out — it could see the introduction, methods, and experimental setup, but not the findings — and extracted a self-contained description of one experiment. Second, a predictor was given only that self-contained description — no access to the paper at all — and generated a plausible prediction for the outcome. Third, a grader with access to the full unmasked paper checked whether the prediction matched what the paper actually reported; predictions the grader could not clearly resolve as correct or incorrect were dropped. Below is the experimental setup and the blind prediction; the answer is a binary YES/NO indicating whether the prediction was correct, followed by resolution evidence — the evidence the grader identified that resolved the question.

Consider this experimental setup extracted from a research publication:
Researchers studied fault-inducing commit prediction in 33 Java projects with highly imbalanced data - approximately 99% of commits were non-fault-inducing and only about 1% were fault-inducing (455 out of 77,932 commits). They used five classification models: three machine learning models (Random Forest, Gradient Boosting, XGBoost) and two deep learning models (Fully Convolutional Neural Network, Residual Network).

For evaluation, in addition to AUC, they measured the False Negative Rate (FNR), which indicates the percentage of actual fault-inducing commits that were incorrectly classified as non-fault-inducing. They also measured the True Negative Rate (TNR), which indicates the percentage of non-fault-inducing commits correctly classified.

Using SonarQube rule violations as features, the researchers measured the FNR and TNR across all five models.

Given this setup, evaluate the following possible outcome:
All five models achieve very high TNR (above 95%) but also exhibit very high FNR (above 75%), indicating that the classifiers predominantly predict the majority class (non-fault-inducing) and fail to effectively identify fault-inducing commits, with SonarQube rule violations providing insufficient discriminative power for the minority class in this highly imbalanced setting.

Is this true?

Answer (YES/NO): YES